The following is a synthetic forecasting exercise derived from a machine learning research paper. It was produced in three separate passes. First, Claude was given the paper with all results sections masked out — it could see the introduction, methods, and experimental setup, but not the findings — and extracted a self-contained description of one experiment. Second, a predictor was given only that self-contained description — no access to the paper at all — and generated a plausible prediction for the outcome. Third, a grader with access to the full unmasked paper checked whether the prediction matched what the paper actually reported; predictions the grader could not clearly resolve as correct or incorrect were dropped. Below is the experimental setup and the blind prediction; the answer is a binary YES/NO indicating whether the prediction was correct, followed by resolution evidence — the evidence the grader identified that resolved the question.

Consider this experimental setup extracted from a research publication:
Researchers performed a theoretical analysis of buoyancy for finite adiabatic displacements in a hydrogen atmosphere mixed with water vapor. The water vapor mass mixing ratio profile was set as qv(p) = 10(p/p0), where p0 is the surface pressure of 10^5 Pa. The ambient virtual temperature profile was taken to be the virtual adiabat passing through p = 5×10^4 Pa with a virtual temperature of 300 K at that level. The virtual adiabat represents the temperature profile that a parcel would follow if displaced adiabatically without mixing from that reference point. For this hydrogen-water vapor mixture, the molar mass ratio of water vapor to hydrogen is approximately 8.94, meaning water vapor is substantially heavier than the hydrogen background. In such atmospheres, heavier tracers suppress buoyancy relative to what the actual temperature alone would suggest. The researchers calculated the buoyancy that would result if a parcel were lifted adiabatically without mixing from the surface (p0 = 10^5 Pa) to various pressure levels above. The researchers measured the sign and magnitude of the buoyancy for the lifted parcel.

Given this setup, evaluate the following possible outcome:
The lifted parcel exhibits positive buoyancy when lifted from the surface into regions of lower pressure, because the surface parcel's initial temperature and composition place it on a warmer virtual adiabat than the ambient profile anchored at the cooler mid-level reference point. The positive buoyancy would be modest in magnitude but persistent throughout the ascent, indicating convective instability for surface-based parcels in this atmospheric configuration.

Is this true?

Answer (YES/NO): YES